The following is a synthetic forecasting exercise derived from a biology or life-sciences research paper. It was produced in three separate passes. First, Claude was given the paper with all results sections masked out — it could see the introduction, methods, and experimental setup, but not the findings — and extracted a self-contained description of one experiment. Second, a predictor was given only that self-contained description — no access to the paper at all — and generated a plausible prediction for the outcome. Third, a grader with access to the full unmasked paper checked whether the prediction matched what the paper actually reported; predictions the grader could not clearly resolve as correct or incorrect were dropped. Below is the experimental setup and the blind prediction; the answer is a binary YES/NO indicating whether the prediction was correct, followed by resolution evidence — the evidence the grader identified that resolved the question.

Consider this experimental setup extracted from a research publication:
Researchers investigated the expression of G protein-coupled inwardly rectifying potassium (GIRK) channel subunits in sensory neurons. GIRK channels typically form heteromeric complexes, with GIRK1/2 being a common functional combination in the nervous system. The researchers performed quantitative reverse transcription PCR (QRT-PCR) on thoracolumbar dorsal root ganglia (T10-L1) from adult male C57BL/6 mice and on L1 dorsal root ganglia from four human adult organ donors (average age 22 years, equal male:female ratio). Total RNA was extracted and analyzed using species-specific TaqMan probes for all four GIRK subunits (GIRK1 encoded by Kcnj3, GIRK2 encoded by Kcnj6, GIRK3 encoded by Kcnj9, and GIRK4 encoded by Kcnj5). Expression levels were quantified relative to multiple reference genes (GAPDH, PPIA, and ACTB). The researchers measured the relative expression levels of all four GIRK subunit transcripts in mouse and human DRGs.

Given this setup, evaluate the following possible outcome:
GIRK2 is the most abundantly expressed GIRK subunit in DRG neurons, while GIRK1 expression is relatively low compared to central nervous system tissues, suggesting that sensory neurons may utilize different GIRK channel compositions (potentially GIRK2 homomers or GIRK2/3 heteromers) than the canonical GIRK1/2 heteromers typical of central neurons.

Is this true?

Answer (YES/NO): NO